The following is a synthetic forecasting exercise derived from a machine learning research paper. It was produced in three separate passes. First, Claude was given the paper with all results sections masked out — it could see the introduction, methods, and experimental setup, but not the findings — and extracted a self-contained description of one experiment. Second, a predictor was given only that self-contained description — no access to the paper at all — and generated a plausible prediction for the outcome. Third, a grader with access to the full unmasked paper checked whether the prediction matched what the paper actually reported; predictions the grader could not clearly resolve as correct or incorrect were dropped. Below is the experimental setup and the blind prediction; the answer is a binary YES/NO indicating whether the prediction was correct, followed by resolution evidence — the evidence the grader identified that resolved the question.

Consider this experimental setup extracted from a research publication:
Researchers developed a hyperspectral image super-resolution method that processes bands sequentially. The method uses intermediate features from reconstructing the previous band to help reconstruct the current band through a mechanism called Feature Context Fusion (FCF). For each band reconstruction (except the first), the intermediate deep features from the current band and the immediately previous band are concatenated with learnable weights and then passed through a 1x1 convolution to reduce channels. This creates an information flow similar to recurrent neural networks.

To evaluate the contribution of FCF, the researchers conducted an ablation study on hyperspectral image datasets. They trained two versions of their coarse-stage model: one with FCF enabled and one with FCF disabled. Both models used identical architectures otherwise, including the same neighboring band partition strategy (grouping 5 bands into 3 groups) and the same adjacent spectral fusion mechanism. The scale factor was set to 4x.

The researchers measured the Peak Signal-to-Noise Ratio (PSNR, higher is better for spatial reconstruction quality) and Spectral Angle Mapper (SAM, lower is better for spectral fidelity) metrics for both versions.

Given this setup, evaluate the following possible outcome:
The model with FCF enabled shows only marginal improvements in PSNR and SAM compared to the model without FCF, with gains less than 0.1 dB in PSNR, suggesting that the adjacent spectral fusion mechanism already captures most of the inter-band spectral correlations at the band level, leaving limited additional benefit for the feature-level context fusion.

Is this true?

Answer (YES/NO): NO